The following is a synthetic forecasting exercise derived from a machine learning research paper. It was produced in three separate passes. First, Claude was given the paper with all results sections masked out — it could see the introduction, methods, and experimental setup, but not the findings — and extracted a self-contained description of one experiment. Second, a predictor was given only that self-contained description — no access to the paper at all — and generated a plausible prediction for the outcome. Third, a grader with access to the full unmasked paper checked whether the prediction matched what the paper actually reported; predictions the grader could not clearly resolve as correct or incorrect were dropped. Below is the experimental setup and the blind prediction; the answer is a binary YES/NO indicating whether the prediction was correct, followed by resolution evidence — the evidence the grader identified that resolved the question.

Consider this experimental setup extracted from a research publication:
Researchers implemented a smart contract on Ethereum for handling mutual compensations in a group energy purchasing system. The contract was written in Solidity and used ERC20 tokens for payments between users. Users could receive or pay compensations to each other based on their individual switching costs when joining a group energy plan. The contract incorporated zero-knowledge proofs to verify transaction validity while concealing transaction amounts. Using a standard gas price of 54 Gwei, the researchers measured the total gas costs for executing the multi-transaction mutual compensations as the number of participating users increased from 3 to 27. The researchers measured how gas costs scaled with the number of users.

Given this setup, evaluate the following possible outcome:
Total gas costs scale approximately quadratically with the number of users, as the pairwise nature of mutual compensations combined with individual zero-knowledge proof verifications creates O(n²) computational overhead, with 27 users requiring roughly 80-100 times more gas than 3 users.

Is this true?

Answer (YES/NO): NO